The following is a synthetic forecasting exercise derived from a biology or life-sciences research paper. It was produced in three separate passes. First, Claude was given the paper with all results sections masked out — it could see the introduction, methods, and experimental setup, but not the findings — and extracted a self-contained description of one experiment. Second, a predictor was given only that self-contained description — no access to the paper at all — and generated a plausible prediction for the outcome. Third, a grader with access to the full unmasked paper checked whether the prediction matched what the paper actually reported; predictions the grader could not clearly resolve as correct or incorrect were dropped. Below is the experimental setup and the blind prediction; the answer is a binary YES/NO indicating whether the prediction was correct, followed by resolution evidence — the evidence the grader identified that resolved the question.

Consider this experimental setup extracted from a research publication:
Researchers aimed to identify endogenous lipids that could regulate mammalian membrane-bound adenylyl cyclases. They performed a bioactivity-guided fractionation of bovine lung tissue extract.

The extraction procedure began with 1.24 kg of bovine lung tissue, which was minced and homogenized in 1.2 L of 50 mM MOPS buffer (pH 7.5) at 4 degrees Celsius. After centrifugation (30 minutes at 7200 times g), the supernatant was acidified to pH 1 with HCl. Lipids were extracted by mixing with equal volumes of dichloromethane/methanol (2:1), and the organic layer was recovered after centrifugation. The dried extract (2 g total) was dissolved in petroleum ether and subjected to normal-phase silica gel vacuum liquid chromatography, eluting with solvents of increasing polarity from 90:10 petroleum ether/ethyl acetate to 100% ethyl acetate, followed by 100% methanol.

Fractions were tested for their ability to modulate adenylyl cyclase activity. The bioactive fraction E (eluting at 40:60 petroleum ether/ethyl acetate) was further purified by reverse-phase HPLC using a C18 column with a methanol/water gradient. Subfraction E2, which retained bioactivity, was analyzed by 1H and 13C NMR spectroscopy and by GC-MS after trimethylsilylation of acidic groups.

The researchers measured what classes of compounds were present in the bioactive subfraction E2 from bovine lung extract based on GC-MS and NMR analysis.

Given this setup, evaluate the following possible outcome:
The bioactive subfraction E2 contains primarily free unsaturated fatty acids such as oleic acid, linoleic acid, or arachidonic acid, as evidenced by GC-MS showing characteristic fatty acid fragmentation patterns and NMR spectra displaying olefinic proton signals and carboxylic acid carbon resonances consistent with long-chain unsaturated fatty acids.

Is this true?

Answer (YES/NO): NO